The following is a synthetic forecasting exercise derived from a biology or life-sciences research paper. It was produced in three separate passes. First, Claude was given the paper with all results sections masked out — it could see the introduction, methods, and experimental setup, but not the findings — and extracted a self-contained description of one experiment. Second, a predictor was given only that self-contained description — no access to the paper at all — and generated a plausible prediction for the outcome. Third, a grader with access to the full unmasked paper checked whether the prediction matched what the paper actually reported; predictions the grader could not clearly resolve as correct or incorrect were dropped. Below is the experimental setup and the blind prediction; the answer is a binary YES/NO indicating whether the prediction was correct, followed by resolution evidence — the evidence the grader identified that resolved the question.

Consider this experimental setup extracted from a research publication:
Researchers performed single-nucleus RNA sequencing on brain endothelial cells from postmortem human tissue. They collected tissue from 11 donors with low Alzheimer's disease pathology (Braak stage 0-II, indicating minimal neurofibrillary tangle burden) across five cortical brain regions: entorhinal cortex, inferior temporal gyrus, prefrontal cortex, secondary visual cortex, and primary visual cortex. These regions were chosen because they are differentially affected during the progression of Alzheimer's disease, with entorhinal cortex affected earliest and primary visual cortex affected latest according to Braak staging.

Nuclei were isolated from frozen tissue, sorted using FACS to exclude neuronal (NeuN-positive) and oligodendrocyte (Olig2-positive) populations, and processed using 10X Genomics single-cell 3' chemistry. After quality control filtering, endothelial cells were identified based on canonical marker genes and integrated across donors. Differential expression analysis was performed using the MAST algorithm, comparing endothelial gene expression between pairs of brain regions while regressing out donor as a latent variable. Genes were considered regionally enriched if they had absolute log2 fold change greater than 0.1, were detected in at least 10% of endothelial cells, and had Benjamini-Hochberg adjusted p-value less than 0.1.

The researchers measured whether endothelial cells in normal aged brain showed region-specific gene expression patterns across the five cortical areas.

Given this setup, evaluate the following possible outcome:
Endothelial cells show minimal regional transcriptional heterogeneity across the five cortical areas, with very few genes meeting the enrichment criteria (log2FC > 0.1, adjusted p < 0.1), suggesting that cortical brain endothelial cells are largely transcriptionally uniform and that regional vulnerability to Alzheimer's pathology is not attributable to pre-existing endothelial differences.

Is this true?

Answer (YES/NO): NO